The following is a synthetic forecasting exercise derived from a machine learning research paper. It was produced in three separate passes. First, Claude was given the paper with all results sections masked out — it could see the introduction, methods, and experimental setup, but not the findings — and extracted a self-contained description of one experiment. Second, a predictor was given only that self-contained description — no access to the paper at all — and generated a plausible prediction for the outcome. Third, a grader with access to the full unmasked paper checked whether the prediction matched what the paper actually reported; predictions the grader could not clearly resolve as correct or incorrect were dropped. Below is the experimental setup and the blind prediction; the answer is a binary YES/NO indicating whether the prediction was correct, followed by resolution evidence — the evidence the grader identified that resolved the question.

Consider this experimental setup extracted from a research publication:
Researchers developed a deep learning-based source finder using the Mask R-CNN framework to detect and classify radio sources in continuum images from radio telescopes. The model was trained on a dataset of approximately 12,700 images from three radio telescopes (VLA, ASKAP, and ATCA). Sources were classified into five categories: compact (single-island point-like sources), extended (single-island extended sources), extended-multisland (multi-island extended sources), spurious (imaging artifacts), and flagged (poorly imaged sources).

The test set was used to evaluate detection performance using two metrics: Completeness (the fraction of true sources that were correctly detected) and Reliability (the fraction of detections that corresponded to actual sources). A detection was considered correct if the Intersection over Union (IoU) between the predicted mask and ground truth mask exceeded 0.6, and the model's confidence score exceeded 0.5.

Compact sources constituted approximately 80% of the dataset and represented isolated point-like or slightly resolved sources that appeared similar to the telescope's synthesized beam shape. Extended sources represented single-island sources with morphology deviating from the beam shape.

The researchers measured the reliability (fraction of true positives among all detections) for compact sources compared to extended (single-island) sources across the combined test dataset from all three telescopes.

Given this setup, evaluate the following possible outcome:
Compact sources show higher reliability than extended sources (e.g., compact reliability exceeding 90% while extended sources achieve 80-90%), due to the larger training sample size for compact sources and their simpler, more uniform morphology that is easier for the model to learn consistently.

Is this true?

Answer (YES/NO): NO